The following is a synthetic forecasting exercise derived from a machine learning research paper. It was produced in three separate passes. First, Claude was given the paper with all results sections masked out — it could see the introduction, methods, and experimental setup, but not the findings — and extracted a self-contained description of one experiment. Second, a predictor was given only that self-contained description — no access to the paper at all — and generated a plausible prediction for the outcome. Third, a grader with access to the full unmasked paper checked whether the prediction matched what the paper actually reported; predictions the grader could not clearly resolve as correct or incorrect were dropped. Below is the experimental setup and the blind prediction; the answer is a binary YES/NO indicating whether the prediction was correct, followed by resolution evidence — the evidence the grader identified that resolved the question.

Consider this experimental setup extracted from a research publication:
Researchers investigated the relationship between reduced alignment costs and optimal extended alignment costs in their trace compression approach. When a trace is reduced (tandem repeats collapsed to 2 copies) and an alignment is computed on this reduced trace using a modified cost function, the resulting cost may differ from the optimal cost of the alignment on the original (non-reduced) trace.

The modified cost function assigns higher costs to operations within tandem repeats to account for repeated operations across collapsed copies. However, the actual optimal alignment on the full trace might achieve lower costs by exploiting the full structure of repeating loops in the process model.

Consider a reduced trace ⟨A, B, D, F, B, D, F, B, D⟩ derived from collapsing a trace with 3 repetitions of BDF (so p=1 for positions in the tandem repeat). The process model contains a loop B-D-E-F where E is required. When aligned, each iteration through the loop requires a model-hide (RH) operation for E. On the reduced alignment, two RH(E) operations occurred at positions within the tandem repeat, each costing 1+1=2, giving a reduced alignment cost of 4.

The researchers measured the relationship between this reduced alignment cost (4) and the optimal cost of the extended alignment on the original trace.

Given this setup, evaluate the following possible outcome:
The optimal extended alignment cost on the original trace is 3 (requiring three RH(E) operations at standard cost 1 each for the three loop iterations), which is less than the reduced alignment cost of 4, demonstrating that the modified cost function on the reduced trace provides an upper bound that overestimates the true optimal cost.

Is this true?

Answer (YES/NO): YES